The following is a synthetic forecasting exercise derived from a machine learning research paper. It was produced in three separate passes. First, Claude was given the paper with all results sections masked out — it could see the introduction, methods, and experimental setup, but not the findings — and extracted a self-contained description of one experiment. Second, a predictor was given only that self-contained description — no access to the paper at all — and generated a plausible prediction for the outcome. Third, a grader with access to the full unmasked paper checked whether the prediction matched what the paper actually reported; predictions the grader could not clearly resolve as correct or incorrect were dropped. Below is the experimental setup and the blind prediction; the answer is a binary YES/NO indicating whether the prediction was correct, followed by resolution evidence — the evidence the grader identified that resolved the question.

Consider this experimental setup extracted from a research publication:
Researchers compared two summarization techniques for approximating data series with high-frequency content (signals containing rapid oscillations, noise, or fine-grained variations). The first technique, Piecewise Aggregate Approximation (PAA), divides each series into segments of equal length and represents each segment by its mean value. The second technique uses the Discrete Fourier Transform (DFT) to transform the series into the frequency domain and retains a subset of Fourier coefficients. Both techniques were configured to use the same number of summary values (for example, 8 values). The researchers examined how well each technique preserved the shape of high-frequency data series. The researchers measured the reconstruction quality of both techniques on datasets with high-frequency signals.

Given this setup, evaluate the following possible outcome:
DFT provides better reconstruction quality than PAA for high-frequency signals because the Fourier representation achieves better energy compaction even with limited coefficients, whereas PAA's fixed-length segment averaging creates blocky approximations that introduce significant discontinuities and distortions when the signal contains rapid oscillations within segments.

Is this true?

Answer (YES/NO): NO